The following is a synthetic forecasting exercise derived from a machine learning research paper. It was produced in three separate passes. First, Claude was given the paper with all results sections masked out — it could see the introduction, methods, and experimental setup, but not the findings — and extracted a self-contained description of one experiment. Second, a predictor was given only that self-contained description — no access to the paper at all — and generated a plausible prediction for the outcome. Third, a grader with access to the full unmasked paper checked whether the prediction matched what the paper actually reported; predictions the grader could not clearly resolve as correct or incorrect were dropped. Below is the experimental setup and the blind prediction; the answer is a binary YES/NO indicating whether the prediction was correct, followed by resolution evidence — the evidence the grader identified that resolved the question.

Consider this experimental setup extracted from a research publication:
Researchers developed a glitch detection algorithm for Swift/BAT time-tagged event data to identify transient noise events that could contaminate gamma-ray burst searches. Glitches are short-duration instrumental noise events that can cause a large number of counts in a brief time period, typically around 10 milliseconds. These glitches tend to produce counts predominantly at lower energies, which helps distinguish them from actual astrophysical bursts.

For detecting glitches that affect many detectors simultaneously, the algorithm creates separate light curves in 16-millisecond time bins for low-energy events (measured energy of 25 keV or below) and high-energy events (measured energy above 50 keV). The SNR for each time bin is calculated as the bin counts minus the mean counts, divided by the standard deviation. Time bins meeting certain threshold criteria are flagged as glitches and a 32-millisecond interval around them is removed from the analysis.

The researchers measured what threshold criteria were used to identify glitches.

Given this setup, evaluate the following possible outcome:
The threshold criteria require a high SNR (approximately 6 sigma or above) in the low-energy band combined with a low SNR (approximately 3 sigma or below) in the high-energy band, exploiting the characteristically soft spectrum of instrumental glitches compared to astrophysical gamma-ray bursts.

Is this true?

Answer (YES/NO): NO